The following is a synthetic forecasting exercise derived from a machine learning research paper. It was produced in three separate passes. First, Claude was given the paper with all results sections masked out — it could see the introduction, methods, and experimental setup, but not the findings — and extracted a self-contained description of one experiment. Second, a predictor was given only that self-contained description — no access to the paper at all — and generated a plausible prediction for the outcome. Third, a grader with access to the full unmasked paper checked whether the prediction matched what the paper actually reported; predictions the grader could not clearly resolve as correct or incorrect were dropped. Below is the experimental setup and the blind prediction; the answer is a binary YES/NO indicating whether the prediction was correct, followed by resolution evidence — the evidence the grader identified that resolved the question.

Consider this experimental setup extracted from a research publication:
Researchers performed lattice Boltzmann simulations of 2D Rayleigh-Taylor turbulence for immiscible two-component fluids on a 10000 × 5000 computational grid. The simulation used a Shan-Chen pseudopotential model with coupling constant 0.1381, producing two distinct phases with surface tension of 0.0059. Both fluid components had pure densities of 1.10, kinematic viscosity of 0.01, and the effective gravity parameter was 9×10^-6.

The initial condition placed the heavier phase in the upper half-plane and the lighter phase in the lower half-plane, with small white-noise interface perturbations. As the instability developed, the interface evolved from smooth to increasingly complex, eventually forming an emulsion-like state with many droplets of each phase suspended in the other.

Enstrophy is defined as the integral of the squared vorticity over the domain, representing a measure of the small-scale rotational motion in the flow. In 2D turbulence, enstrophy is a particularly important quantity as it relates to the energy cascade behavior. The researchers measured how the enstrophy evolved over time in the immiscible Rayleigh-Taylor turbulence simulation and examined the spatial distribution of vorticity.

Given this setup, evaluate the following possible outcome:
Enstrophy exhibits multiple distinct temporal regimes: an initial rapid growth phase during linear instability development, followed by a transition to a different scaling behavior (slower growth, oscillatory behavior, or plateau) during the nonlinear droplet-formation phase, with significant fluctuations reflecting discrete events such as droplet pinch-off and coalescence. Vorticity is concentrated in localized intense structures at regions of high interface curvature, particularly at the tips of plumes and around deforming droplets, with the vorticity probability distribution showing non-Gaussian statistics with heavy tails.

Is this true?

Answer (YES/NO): NO